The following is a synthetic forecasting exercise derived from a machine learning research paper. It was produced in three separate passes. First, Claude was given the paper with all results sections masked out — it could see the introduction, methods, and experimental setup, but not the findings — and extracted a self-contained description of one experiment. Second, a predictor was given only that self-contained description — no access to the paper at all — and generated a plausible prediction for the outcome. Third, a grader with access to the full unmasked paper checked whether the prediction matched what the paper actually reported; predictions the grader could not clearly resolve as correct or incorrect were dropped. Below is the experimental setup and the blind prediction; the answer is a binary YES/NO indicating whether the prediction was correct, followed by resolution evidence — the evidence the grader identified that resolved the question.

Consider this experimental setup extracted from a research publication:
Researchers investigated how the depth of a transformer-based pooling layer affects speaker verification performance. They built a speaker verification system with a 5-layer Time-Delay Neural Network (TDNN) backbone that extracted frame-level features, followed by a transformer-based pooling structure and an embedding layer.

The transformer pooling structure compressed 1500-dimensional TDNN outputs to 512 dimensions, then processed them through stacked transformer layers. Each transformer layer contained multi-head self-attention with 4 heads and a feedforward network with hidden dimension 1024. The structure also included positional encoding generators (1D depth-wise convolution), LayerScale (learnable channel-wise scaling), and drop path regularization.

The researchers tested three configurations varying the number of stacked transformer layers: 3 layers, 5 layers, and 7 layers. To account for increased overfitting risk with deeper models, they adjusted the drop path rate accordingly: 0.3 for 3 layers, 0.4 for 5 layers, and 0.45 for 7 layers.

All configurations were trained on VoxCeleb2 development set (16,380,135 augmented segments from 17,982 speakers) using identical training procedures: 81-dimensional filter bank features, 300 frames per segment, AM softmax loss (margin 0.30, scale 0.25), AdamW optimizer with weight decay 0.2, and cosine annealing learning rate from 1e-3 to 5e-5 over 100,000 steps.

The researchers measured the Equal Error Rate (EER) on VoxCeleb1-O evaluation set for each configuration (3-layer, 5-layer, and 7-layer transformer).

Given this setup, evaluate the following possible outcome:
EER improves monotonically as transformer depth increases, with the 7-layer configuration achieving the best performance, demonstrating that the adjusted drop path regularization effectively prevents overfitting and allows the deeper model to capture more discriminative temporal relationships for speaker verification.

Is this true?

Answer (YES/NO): YES